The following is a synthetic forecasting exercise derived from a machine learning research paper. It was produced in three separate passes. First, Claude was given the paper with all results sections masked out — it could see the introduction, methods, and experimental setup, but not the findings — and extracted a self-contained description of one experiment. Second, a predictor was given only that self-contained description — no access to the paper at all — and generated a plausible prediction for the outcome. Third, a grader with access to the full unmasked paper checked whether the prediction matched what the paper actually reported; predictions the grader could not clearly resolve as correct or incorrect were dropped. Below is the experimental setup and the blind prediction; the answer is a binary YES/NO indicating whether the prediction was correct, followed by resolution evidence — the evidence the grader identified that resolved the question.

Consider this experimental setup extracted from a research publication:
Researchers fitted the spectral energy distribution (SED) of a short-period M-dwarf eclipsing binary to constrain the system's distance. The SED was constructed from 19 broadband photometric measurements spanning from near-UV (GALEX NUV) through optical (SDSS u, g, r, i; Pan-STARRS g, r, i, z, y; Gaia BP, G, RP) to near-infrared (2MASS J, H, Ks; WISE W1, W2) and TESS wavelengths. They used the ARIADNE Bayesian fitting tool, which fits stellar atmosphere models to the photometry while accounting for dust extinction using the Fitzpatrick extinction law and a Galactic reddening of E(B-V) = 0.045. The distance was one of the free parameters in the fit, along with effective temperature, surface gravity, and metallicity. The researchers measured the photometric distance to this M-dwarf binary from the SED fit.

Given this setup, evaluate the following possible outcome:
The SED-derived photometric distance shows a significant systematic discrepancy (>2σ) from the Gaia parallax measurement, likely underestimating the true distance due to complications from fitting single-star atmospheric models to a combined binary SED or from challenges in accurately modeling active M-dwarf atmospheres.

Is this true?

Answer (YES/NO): NO